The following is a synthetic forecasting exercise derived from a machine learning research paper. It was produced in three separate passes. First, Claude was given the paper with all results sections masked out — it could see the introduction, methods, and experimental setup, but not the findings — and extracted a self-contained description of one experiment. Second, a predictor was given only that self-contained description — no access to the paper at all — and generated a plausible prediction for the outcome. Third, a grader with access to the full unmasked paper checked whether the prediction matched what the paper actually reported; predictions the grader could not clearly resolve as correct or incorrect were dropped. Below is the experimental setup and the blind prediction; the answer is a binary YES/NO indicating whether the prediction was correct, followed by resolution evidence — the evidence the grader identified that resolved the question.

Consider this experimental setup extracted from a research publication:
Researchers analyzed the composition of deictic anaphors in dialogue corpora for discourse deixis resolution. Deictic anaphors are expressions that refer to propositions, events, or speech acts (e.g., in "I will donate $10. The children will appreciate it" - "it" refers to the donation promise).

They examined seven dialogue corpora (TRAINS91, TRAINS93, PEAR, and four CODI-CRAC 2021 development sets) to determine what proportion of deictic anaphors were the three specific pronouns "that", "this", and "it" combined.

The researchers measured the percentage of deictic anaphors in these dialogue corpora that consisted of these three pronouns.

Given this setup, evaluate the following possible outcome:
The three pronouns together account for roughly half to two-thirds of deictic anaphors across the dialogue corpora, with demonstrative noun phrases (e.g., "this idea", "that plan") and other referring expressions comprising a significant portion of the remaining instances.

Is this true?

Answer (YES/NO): NO